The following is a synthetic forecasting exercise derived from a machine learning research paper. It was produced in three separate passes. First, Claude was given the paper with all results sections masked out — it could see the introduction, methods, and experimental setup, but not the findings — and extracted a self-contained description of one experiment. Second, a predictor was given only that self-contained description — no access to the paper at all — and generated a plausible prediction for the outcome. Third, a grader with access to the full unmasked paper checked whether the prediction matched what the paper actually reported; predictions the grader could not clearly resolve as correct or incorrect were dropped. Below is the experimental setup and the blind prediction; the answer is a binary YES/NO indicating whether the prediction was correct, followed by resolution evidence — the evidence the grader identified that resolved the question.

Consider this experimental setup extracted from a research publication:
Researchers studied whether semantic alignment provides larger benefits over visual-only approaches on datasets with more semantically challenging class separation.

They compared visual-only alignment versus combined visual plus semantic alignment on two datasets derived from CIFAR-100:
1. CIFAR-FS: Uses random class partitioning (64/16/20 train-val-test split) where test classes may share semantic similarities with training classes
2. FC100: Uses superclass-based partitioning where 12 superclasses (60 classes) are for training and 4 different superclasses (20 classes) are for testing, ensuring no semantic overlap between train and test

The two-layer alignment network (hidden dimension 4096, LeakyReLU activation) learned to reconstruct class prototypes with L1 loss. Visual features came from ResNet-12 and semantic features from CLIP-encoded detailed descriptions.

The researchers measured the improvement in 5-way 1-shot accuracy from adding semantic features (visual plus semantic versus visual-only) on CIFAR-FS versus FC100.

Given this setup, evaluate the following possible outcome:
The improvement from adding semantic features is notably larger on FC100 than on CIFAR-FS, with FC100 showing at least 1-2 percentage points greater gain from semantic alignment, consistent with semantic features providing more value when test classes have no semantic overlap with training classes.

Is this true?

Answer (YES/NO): NO